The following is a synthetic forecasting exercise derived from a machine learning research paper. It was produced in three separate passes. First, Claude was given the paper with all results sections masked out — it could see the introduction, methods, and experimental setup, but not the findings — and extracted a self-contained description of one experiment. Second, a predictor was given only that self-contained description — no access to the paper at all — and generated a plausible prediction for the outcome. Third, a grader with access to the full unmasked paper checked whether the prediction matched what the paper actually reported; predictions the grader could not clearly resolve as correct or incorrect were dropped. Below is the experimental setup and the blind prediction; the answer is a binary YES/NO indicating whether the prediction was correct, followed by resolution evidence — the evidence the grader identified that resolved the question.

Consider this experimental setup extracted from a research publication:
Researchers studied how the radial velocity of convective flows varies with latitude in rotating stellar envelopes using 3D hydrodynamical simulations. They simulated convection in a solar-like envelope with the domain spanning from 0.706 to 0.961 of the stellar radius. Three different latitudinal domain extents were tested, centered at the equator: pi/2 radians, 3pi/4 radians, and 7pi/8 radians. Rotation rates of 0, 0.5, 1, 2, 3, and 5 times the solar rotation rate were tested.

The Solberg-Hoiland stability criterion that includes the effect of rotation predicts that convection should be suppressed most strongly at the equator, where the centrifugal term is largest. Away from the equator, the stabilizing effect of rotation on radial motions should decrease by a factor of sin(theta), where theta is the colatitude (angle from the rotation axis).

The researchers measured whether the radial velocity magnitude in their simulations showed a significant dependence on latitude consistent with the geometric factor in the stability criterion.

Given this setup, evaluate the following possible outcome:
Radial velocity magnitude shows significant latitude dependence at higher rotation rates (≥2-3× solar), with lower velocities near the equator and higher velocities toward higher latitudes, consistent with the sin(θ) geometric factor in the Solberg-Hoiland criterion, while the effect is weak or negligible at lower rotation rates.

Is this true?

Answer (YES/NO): NO